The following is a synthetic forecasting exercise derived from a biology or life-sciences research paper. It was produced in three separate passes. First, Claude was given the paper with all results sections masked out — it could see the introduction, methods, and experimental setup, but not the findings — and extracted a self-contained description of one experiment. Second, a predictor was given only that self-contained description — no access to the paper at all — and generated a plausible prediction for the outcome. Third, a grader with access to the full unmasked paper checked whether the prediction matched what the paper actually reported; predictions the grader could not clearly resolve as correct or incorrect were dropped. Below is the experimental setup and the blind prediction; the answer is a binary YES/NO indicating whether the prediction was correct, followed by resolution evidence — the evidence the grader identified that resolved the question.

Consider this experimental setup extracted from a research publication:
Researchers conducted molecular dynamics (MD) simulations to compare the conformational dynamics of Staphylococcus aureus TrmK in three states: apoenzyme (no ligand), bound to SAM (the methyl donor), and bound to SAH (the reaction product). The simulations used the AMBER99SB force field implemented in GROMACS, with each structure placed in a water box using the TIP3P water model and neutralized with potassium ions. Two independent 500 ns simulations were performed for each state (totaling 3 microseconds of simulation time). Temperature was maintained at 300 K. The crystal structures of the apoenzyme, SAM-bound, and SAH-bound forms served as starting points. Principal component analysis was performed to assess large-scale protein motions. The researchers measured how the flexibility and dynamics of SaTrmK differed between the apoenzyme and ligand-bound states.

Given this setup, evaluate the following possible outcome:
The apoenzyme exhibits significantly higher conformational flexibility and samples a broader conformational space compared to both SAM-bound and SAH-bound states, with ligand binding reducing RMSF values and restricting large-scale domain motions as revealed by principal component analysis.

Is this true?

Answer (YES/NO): NO